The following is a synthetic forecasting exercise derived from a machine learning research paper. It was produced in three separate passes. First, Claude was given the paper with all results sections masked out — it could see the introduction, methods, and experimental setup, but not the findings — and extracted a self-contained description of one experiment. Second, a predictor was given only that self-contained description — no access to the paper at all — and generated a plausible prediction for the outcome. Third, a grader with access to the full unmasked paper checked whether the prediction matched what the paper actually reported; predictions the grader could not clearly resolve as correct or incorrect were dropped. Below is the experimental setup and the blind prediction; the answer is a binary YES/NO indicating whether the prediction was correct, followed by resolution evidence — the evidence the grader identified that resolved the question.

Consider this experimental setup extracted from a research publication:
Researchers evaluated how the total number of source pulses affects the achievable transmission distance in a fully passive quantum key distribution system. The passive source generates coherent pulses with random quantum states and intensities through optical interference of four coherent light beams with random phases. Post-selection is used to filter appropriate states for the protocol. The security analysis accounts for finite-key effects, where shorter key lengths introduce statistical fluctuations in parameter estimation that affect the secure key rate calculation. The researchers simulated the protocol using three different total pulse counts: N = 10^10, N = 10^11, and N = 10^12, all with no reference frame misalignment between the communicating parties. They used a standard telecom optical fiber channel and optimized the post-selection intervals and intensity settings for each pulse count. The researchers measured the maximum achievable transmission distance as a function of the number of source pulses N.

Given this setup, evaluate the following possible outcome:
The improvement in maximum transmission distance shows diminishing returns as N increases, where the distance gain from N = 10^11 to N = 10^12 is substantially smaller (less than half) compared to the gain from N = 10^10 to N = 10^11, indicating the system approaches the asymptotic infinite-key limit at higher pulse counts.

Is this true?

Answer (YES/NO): NO